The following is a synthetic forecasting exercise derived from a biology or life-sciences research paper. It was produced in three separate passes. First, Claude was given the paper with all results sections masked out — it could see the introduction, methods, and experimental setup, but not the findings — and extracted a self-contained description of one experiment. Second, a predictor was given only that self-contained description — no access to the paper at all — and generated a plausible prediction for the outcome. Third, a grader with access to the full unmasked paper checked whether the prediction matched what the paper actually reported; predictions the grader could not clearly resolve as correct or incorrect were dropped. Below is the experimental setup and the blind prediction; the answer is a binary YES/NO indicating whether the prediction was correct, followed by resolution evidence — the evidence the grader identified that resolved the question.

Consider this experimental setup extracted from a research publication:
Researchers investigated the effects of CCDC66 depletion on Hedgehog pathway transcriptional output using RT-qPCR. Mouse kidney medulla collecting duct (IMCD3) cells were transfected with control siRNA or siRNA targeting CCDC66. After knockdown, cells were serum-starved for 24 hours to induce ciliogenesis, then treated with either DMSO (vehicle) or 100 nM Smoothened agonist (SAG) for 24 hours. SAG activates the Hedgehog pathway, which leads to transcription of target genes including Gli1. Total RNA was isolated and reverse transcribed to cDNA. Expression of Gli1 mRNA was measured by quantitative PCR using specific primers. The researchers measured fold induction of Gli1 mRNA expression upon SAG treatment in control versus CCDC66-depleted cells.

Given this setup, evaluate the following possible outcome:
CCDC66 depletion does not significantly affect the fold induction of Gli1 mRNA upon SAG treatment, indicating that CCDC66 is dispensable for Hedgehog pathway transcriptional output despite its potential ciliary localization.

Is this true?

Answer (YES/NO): NO